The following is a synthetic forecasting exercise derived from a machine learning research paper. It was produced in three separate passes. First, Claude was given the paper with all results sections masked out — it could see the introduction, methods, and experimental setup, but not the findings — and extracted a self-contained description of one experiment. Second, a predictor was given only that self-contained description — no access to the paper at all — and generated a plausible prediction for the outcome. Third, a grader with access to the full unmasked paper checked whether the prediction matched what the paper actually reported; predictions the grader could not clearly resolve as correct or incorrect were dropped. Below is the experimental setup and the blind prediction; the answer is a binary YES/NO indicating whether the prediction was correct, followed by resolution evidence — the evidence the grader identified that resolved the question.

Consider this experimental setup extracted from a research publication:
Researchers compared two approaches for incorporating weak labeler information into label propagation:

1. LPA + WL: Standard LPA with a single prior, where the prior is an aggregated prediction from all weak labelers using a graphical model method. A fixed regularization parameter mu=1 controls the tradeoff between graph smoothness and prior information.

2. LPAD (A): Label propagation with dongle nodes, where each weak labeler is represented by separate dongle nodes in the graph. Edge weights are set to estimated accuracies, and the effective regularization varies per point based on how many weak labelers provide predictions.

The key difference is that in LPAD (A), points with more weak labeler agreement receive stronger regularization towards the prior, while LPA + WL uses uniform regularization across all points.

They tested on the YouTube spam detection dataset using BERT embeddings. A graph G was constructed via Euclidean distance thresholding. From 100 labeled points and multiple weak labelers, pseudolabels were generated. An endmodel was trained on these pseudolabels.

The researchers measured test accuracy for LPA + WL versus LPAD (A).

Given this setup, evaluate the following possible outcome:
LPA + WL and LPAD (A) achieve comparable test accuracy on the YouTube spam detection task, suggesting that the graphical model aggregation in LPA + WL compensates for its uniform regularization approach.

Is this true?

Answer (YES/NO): NO